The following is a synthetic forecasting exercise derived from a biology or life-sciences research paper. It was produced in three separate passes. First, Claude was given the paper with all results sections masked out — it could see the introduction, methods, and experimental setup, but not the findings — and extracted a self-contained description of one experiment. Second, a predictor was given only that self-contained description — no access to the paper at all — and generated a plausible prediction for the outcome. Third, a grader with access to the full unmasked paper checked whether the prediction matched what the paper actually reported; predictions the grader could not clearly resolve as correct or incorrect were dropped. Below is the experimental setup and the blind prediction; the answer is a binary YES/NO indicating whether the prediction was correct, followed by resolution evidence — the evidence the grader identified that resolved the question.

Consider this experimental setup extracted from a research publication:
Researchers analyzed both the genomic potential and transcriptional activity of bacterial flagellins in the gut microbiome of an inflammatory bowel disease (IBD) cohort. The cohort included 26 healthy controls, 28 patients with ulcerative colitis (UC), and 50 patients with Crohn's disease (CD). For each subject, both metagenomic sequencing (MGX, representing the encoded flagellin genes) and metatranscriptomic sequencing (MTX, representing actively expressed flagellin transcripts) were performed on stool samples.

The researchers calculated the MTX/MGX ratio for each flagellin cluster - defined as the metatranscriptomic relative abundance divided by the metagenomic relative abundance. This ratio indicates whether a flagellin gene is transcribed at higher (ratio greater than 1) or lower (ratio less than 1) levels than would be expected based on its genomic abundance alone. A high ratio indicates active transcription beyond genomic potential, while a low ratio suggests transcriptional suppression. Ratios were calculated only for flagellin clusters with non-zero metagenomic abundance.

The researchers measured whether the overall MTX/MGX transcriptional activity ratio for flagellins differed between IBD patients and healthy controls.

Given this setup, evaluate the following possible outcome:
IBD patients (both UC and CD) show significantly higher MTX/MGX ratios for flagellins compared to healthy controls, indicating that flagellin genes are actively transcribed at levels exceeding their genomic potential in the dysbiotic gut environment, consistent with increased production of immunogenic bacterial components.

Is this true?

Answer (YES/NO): NO